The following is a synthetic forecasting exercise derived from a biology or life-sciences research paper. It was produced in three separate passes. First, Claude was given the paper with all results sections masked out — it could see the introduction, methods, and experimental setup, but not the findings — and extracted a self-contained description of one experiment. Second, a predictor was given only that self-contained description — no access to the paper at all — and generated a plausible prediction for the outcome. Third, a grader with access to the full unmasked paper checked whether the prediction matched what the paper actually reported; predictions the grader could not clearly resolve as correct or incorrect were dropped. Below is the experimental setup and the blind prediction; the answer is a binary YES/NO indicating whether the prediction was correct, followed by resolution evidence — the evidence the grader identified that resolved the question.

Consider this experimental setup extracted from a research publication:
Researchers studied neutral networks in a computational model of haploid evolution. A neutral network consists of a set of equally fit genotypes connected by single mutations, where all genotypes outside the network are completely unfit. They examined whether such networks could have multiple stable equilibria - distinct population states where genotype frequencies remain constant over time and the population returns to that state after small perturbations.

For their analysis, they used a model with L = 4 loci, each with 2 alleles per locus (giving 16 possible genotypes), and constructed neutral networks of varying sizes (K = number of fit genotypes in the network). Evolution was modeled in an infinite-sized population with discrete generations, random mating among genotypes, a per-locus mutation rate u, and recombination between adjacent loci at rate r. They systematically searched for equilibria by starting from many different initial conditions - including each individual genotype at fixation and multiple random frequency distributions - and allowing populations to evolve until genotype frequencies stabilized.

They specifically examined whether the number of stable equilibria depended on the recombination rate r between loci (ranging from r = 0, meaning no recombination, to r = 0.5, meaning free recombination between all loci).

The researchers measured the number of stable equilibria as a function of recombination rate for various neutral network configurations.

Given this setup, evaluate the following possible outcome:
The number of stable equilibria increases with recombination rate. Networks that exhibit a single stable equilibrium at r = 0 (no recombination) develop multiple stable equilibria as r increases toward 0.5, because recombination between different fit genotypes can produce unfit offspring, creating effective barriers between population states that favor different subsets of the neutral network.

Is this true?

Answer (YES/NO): YES